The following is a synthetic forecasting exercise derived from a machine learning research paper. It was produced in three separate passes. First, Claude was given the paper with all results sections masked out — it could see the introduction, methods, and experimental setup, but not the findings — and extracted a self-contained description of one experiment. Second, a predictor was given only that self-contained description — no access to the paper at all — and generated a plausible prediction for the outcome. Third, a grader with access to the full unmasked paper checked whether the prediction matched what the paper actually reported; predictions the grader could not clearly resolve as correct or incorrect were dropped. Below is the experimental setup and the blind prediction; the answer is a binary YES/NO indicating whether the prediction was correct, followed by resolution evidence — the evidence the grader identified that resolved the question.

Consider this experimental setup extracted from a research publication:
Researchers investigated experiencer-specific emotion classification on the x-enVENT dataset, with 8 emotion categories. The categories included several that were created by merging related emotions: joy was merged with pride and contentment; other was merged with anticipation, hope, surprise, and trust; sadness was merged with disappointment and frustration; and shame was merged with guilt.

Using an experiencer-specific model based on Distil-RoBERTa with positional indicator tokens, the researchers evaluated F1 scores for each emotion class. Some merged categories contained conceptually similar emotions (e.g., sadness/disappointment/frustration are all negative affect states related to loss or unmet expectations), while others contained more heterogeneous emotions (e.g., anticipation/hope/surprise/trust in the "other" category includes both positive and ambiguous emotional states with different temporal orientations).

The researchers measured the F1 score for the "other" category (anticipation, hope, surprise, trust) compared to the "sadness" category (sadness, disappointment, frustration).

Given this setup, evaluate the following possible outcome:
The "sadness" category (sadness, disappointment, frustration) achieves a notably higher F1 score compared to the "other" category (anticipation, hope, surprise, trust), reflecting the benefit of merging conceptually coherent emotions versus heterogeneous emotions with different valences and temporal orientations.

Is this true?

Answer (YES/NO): YES